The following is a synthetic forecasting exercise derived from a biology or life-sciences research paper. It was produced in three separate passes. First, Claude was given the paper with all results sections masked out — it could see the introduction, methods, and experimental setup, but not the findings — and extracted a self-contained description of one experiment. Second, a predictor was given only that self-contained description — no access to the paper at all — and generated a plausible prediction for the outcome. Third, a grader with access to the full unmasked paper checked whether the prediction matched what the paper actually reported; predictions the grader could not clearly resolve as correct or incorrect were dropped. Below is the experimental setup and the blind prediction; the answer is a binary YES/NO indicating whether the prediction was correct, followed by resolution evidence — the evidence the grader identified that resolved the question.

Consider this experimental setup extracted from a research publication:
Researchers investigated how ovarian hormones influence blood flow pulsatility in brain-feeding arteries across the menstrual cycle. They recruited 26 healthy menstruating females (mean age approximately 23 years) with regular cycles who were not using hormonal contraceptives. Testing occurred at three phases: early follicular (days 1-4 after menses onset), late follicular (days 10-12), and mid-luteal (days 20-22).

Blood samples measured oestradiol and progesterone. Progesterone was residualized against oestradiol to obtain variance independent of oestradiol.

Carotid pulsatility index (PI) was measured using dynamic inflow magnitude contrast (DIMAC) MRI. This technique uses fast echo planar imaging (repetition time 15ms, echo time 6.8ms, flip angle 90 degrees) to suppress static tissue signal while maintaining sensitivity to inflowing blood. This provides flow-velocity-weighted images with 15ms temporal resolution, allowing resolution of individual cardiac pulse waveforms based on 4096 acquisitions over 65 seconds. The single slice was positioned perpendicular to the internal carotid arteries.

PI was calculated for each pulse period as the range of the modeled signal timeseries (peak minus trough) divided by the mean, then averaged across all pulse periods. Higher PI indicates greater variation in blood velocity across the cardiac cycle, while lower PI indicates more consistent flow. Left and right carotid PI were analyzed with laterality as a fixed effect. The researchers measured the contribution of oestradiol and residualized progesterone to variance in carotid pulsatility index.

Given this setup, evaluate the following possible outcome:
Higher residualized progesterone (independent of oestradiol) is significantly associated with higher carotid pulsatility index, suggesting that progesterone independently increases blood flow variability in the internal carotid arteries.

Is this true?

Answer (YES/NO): NO